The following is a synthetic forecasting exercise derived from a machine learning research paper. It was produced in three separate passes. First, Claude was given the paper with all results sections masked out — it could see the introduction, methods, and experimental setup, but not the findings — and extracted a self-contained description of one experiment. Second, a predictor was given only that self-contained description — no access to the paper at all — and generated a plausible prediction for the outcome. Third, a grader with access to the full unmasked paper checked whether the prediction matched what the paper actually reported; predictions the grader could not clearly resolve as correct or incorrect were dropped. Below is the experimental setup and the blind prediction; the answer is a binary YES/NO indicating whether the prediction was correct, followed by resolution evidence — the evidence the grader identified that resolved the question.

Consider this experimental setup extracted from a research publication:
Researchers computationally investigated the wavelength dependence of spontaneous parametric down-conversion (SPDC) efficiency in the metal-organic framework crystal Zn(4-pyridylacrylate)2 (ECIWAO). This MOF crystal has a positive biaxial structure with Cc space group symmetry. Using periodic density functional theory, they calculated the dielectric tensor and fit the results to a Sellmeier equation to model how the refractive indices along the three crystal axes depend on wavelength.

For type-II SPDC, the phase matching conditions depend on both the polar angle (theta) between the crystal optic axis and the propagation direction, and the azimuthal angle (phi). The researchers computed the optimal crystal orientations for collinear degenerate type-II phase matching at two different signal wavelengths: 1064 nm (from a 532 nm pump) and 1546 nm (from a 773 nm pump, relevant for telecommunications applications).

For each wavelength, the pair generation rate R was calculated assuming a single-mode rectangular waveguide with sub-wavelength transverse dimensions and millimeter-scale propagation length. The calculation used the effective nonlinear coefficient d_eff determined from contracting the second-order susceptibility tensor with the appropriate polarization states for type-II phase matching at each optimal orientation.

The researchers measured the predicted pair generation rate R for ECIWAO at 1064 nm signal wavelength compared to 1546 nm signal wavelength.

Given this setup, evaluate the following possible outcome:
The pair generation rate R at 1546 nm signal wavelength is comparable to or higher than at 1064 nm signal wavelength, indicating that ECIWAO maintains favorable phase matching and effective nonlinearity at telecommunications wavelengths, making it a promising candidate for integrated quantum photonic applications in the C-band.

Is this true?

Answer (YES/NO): NO